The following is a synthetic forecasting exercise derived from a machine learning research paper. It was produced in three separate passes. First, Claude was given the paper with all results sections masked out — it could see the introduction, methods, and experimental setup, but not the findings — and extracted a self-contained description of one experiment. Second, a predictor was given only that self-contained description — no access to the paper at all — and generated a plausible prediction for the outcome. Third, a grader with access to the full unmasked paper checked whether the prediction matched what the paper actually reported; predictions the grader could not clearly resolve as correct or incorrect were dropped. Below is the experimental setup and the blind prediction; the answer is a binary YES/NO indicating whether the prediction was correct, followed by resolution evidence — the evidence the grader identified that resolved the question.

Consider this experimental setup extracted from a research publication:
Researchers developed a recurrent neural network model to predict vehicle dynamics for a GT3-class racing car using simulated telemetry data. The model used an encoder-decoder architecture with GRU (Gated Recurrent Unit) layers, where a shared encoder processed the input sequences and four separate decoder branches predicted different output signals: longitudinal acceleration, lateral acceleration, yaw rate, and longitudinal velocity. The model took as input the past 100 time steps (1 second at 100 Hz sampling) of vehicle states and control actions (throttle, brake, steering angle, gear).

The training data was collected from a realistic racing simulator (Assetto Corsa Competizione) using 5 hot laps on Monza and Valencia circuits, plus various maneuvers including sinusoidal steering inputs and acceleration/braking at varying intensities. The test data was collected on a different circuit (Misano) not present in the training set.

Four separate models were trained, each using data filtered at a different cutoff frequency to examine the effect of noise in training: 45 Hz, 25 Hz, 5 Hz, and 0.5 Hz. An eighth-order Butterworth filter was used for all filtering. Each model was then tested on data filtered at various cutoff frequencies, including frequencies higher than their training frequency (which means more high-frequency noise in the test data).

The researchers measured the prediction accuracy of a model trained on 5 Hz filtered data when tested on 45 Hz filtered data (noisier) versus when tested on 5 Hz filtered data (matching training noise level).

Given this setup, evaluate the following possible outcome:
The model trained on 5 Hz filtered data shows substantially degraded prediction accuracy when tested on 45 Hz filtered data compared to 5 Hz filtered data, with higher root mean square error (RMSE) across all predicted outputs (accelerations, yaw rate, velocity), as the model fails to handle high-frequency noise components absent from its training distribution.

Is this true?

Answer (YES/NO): NO